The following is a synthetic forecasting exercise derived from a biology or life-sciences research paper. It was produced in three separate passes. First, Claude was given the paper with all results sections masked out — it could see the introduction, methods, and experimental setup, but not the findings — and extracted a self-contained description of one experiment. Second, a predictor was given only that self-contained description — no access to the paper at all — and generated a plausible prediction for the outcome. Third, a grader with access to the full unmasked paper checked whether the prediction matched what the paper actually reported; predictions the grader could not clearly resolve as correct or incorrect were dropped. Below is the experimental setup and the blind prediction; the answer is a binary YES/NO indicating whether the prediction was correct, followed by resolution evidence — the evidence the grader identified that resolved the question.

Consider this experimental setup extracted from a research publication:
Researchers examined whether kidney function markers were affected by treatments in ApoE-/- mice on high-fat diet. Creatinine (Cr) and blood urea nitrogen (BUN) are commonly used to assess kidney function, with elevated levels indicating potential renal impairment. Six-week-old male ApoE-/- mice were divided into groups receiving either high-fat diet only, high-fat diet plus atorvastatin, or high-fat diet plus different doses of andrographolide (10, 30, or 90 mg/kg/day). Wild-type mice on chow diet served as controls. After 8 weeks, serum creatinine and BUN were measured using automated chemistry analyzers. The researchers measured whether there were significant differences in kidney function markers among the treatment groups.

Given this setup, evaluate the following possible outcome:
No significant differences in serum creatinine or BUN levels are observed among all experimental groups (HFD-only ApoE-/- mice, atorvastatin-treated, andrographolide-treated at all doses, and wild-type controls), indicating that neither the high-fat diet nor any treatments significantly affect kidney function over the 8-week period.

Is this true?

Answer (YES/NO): YES